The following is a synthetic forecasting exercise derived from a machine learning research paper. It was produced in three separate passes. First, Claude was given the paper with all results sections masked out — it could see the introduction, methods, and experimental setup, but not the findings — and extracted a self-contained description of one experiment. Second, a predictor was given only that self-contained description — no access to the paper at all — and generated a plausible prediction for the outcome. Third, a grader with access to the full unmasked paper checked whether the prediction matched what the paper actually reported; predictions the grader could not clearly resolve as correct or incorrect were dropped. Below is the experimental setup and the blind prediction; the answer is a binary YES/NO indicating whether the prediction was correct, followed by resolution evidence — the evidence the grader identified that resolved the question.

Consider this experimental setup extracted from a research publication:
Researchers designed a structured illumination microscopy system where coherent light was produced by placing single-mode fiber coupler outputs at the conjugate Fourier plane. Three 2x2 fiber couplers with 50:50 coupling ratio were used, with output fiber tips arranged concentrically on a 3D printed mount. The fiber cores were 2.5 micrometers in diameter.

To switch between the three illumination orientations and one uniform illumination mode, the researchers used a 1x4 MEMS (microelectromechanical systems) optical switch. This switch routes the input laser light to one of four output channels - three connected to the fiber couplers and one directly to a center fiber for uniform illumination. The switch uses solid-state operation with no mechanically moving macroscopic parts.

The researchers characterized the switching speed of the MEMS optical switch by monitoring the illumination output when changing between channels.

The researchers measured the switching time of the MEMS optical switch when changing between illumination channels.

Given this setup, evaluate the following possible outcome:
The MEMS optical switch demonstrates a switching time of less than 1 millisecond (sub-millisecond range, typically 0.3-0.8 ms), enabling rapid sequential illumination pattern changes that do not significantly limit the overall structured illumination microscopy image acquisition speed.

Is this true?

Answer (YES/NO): NO